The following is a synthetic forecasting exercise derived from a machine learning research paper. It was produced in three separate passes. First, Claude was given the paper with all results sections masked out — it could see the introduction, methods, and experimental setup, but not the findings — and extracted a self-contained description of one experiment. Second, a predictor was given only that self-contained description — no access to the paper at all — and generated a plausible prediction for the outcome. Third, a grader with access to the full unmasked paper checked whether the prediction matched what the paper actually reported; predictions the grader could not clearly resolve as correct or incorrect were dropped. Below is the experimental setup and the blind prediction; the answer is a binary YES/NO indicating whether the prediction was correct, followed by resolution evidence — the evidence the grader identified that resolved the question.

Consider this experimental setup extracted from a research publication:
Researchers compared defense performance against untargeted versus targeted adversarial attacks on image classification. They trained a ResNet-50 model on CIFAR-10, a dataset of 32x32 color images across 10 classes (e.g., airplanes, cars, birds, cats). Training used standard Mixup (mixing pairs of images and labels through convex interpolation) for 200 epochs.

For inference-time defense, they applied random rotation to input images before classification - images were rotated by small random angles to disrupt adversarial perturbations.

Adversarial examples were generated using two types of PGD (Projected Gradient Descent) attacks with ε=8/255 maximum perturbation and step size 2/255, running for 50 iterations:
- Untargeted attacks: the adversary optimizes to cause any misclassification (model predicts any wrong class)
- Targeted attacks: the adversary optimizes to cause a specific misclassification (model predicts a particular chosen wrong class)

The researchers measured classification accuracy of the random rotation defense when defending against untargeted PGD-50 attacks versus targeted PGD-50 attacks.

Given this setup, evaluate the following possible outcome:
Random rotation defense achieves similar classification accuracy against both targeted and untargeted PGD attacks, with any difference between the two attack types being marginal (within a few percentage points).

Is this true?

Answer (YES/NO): NO